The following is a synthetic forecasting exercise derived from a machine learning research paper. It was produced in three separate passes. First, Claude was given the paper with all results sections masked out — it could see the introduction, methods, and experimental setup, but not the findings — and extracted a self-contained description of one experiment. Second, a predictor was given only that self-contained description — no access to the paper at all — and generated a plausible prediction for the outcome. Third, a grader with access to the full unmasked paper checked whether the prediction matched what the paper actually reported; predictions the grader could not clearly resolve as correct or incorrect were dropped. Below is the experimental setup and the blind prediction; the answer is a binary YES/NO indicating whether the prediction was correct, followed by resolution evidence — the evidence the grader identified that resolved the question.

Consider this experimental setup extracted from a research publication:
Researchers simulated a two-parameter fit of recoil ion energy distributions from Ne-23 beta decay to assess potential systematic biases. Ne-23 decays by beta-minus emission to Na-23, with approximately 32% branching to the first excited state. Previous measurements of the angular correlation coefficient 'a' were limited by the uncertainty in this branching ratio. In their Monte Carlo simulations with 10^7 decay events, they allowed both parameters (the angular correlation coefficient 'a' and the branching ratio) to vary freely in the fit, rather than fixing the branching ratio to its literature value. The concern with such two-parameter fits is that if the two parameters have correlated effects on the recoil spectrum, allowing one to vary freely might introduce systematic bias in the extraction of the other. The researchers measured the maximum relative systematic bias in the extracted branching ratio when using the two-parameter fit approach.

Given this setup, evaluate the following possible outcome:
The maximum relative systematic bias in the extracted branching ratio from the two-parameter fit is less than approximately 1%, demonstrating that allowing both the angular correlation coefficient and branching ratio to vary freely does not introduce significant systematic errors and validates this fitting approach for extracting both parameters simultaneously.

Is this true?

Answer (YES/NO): YES